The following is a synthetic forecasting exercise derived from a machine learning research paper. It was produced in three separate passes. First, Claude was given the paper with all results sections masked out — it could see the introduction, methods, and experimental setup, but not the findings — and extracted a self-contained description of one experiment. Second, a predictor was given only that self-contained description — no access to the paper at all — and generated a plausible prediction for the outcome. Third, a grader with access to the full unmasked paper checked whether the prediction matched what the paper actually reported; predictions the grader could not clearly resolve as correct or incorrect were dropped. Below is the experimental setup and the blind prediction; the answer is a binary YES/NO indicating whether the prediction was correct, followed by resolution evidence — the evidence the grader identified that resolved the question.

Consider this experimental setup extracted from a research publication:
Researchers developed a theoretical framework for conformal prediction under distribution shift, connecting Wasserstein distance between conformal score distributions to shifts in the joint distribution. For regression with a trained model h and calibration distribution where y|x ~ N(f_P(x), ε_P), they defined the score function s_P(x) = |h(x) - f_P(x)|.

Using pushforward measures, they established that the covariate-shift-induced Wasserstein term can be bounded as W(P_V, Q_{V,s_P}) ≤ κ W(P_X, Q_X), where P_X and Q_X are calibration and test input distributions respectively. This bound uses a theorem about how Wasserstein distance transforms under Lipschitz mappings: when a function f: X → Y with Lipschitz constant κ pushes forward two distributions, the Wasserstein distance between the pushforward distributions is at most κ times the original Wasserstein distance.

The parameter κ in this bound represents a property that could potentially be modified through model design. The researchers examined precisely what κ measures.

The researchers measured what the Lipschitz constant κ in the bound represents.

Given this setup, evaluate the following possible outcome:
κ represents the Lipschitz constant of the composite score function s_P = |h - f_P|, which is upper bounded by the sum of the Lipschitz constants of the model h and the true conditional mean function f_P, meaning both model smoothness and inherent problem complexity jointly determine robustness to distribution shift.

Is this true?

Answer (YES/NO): NO